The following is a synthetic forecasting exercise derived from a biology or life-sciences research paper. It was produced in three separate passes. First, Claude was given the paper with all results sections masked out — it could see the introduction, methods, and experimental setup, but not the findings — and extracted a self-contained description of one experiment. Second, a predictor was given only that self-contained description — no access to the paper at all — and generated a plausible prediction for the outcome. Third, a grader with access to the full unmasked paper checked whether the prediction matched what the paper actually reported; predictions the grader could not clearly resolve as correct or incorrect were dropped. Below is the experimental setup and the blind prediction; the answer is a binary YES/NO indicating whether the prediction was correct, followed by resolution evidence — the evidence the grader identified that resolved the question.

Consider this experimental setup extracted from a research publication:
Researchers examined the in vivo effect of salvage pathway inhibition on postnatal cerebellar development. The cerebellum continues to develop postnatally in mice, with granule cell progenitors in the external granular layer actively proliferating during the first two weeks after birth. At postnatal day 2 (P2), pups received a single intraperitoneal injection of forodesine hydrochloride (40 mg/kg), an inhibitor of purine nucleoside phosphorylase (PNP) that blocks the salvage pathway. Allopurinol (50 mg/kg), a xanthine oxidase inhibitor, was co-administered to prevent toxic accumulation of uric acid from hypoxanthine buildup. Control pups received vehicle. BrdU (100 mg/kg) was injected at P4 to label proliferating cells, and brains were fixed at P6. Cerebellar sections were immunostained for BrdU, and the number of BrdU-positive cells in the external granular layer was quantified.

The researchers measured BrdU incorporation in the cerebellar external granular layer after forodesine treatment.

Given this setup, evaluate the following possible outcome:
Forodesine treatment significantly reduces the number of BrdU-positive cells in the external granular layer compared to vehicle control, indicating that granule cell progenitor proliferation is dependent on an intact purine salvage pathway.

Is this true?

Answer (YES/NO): NO